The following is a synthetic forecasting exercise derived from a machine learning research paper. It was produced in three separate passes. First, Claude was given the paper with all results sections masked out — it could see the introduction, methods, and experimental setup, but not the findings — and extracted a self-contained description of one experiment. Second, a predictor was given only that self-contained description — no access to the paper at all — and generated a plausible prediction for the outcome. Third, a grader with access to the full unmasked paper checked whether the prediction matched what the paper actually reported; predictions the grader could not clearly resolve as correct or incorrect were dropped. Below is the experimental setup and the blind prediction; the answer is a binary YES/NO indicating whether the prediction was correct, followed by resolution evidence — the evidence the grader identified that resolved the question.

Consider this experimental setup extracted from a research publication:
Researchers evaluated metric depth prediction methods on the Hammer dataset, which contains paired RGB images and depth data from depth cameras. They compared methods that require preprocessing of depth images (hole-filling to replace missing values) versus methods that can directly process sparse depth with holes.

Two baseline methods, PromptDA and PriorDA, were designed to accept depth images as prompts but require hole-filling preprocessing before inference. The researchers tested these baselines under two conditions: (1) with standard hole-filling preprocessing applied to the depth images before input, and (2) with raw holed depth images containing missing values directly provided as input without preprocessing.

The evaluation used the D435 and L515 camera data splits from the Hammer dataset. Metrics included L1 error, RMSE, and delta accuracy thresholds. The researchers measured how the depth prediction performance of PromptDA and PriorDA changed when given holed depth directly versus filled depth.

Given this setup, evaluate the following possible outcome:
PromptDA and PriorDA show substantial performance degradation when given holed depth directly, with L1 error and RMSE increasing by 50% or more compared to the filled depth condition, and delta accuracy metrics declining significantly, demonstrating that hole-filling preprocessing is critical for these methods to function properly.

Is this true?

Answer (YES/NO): NO